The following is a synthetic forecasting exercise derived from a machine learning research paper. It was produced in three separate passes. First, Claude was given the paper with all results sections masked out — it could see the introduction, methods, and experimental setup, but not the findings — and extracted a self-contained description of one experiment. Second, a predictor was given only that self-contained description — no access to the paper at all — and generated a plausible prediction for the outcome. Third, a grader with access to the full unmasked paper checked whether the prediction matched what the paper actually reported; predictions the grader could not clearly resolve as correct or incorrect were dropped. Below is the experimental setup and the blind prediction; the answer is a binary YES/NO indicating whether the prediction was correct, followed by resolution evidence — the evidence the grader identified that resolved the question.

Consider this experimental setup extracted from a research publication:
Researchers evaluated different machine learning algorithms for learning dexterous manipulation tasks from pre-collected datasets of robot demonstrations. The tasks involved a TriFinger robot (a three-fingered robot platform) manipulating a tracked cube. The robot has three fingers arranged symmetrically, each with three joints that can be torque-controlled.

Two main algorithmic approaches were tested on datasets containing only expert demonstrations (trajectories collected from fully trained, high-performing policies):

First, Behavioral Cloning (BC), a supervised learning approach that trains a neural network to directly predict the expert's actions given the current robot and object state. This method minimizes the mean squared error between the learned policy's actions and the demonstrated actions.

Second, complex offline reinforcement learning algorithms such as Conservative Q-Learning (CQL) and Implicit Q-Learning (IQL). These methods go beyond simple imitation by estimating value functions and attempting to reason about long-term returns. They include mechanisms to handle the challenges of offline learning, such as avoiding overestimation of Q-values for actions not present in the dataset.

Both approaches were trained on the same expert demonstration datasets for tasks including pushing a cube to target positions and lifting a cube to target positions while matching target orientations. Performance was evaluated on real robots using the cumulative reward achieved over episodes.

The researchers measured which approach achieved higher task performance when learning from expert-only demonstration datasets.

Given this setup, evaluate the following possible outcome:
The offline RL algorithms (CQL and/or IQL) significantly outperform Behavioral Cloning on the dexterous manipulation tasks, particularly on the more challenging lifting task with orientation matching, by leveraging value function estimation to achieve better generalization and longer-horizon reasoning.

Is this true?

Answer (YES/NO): YES